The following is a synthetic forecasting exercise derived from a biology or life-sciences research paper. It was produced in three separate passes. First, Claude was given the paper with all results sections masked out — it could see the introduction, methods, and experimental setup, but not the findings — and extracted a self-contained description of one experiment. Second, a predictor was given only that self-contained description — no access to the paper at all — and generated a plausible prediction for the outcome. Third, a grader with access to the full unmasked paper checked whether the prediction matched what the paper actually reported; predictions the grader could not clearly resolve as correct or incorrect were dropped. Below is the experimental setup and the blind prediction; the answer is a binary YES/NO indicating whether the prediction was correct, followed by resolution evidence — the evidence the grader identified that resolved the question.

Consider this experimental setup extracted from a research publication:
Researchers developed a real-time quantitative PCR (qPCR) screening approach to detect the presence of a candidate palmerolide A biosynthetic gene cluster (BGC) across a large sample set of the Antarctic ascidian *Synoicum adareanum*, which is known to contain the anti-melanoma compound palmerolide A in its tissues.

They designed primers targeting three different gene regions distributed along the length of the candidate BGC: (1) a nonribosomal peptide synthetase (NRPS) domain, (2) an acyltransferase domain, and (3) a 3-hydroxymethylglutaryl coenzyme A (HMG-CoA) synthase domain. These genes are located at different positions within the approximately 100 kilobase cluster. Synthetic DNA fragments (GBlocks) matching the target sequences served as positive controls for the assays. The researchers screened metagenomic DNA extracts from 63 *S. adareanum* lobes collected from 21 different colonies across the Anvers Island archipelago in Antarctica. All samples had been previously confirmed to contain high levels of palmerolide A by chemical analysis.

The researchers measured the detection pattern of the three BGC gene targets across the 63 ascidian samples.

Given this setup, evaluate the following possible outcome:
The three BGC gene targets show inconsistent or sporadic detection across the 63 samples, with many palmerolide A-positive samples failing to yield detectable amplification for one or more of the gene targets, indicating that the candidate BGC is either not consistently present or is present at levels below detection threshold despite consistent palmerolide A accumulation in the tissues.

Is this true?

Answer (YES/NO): NO